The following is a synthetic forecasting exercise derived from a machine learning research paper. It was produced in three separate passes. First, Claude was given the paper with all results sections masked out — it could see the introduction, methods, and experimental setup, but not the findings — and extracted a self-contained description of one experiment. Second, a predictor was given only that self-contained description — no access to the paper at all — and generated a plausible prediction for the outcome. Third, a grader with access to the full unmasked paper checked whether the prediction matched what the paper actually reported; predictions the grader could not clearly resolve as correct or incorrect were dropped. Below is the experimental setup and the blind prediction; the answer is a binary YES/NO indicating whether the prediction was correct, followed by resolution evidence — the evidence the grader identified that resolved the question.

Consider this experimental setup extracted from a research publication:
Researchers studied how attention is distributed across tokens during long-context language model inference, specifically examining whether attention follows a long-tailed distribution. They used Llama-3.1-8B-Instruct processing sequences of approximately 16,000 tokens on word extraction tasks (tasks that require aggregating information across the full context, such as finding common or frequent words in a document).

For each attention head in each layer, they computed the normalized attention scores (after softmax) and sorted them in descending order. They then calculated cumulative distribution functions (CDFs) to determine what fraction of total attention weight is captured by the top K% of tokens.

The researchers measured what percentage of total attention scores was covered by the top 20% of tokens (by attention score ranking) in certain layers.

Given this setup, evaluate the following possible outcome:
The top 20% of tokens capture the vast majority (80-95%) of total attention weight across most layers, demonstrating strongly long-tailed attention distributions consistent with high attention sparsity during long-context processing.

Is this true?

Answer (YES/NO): NO